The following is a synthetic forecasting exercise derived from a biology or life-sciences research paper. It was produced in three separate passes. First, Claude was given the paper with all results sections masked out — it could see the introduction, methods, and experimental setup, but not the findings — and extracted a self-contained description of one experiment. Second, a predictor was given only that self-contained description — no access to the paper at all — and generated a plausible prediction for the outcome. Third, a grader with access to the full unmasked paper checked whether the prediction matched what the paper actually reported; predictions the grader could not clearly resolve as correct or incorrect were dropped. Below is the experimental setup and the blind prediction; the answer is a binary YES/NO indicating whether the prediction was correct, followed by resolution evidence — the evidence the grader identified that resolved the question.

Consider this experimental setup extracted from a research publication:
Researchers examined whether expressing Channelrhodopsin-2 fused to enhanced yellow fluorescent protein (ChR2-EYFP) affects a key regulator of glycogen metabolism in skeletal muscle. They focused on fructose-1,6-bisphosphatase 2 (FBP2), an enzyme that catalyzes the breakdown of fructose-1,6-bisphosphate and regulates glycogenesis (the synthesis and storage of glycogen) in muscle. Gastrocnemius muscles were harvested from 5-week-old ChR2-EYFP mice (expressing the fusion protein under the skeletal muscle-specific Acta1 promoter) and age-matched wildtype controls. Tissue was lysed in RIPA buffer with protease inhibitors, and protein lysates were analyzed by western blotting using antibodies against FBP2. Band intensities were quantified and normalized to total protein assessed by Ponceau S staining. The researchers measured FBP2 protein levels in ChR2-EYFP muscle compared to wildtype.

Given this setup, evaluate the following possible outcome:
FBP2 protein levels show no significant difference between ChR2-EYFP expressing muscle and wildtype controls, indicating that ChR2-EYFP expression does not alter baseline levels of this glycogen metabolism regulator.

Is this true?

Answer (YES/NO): NO